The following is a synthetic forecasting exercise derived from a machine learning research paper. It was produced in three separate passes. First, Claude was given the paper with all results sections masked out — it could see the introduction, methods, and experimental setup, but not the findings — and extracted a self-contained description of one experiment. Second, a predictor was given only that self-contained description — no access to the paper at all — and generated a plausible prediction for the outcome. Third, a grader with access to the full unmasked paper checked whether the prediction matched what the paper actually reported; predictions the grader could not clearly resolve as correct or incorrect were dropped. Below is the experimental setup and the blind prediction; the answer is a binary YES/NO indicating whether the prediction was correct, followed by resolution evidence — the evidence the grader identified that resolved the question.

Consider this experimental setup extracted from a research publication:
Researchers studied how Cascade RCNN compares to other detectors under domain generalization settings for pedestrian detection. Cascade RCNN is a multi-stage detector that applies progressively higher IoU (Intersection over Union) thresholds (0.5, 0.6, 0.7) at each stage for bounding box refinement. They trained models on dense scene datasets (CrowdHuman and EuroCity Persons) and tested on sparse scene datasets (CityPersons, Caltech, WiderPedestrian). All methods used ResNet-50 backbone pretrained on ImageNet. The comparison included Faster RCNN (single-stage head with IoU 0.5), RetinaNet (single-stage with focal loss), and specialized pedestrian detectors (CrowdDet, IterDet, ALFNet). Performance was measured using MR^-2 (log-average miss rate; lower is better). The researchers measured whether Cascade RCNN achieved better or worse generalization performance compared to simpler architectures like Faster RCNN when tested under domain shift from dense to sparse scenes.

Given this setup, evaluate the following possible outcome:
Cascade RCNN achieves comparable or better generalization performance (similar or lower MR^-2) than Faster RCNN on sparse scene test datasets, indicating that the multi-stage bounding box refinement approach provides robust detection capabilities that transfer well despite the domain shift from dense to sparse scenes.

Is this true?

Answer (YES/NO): NO